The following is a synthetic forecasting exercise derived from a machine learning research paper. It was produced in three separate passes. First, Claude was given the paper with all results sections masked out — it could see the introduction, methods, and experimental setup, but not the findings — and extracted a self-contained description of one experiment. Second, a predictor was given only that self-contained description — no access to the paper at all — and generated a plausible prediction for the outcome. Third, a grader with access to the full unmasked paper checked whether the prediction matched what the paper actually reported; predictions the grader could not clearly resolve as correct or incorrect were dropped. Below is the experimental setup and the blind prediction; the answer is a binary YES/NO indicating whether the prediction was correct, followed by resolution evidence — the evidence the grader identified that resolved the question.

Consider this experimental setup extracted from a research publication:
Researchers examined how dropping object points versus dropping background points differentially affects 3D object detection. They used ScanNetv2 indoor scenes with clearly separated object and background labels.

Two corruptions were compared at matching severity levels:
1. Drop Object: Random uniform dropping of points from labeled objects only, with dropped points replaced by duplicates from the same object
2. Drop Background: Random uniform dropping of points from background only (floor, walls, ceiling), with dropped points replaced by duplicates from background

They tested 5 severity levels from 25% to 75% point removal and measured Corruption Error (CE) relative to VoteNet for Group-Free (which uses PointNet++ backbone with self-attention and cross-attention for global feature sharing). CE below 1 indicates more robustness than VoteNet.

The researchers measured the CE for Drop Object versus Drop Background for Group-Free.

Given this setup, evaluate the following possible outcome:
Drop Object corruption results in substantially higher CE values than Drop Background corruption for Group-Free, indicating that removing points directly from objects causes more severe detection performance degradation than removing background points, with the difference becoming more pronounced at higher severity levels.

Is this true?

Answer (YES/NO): NO